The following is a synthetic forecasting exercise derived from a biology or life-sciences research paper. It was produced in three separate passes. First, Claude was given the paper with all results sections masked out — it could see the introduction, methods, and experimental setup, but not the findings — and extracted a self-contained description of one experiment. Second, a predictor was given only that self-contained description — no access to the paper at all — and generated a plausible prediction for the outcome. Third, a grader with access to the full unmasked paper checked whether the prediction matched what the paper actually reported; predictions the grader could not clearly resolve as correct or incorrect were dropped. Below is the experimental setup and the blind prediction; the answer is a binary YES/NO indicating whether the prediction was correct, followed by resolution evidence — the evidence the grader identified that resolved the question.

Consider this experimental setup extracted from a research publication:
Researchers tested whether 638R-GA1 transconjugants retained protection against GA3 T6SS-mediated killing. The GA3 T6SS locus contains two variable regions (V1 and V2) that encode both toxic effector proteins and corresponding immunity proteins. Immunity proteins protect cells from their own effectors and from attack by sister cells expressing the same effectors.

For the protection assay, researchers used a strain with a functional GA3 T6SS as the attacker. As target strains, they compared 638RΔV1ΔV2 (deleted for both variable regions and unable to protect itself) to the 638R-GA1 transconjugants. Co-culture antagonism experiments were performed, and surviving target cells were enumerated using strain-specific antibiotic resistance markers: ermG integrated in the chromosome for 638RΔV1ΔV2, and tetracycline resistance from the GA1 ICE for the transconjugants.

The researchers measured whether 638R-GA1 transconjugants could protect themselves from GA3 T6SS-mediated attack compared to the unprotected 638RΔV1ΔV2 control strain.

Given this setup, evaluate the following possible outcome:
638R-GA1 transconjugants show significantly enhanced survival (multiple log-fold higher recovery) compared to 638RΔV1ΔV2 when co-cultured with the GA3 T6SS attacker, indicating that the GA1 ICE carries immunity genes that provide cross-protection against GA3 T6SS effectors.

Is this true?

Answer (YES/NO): NO